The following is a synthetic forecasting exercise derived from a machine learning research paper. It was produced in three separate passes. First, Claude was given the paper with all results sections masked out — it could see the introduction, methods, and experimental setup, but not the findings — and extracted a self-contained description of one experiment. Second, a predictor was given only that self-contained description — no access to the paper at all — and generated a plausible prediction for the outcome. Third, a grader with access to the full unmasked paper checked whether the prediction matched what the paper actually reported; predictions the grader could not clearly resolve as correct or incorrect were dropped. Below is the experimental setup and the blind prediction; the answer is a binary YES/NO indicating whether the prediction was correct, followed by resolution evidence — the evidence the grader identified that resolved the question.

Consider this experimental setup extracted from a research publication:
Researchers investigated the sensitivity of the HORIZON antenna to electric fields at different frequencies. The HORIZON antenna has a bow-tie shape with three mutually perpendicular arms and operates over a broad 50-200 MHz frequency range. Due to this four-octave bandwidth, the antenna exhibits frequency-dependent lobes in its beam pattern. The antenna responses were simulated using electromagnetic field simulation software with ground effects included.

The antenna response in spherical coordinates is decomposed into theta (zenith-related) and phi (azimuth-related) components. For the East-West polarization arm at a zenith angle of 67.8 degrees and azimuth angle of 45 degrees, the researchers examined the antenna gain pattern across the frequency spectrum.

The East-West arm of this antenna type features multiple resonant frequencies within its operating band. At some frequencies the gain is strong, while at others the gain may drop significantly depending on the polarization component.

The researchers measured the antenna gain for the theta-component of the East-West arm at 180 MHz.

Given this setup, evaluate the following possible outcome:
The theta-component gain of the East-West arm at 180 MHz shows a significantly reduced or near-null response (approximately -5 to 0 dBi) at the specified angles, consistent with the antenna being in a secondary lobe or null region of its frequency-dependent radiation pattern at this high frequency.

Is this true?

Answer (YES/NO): YES